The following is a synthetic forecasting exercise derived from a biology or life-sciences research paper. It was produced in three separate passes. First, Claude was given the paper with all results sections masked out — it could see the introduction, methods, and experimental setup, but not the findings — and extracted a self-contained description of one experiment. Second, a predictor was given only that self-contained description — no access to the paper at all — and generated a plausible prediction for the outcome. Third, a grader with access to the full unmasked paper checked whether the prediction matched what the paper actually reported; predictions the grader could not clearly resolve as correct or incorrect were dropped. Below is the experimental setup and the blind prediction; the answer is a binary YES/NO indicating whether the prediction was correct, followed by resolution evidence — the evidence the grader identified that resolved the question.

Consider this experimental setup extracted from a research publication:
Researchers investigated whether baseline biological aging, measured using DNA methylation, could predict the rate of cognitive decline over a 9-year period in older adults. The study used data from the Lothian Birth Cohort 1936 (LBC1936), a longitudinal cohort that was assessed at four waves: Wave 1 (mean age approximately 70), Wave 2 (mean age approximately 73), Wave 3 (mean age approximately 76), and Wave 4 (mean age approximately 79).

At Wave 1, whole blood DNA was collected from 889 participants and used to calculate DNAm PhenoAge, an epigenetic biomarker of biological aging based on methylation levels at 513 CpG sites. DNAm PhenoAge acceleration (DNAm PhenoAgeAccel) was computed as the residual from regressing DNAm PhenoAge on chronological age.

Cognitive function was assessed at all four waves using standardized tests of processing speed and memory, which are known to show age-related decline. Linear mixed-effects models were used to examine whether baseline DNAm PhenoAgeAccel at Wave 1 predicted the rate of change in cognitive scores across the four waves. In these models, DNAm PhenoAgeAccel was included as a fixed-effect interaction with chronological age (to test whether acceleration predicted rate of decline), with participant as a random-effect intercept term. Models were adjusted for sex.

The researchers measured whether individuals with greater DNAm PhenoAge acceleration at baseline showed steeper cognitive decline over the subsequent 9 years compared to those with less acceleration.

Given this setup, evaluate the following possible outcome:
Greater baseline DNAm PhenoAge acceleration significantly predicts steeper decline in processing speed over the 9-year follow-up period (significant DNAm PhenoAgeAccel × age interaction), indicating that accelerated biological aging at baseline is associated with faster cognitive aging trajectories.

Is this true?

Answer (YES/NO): NO